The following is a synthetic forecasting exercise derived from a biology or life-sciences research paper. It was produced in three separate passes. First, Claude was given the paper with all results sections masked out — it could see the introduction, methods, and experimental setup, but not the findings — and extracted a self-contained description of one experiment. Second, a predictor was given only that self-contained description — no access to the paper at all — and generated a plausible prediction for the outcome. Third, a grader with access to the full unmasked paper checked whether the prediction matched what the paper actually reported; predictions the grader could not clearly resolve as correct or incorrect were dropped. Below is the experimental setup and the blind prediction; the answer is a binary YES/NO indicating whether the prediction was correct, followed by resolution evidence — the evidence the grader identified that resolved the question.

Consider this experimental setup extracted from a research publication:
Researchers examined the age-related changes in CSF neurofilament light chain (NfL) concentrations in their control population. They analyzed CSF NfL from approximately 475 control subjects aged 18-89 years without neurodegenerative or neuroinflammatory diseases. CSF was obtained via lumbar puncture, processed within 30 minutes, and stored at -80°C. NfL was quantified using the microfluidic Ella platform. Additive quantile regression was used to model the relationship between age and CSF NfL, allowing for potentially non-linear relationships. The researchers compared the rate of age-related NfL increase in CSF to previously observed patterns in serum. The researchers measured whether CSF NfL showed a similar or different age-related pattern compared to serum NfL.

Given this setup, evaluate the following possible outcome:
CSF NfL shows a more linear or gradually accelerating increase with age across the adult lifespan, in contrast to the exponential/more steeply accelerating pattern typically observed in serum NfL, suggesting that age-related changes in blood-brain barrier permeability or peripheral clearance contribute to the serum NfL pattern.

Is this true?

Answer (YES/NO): NO